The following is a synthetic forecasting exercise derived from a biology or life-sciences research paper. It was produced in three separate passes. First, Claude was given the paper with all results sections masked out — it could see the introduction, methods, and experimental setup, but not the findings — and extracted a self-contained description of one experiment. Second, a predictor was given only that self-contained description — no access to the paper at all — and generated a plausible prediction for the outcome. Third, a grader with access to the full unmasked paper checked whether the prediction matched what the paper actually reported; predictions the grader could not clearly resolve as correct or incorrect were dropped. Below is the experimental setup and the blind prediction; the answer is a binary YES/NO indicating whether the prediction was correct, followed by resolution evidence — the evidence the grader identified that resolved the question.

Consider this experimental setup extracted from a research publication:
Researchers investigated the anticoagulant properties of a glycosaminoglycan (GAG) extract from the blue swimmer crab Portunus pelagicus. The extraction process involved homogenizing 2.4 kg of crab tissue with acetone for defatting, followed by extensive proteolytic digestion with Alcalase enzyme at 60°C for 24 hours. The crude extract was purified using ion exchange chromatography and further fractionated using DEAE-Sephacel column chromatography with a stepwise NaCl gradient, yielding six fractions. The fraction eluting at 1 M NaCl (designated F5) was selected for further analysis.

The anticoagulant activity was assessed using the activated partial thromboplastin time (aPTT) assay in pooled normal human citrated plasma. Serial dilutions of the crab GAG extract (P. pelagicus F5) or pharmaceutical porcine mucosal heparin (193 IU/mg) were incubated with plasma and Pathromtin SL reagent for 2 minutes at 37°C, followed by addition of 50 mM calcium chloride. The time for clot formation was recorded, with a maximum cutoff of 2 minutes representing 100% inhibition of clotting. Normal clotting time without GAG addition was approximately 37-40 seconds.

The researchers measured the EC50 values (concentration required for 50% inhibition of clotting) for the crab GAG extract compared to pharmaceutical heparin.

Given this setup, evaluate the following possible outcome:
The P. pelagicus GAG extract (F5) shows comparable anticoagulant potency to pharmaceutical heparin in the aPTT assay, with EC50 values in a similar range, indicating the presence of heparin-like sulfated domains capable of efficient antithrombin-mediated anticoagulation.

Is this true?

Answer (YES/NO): NO